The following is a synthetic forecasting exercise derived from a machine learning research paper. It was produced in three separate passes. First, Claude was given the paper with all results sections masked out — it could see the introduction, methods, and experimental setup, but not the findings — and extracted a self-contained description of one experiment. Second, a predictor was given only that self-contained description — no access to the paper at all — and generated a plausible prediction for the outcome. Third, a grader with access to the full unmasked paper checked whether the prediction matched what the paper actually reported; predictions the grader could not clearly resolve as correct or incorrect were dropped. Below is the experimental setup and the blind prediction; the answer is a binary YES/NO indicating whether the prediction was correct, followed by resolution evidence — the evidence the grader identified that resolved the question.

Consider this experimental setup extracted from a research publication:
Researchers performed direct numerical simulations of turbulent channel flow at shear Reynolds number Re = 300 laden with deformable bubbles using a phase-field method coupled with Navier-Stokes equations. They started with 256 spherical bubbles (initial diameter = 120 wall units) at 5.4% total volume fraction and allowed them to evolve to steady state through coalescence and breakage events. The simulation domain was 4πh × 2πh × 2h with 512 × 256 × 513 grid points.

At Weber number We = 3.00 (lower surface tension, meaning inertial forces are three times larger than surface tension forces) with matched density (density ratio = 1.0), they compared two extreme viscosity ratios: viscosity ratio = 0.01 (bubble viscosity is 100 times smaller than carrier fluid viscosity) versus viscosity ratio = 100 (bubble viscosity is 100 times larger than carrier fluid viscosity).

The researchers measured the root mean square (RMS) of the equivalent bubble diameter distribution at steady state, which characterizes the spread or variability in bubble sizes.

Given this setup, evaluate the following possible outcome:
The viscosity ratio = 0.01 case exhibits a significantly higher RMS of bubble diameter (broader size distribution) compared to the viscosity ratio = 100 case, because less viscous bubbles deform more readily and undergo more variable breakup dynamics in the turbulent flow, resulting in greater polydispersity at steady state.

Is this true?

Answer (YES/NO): NO